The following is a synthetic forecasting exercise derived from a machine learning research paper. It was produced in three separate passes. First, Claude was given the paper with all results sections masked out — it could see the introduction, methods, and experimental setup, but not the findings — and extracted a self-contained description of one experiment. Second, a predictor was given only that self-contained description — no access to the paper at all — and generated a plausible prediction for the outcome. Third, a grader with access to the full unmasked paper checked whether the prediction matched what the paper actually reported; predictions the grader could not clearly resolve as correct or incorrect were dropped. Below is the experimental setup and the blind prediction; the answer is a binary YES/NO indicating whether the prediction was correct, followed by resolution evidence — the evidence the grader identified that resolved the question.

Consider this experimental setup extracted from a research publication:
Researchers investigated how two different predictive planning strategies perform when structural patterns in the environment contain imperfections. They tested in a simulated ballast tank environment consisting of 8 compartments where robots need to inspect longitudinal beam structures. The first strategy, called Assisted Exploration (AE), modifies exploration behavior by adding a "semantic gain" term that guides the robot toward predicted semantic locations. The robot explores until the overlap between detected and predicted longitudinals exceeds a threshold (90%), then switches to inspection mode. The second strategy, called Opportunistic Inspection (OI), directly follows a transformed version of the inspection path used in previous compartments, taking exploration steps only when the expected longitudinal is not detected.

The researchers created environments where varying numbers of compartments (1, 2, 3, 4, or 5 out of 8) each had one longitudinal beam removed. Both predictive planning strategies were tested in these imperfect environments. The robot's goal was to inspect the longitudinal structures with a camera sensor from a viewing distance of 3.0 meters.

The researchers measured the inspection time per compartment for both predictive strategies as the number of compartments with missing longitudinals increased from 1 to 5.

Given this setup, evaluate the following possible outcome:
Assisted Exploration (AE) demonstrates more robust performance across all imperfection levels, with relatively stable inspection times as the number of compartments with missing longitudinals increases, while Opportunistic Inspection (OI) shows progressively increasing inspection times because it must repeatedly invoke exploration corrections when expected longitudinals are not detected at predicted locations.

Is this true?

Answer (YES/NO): YES